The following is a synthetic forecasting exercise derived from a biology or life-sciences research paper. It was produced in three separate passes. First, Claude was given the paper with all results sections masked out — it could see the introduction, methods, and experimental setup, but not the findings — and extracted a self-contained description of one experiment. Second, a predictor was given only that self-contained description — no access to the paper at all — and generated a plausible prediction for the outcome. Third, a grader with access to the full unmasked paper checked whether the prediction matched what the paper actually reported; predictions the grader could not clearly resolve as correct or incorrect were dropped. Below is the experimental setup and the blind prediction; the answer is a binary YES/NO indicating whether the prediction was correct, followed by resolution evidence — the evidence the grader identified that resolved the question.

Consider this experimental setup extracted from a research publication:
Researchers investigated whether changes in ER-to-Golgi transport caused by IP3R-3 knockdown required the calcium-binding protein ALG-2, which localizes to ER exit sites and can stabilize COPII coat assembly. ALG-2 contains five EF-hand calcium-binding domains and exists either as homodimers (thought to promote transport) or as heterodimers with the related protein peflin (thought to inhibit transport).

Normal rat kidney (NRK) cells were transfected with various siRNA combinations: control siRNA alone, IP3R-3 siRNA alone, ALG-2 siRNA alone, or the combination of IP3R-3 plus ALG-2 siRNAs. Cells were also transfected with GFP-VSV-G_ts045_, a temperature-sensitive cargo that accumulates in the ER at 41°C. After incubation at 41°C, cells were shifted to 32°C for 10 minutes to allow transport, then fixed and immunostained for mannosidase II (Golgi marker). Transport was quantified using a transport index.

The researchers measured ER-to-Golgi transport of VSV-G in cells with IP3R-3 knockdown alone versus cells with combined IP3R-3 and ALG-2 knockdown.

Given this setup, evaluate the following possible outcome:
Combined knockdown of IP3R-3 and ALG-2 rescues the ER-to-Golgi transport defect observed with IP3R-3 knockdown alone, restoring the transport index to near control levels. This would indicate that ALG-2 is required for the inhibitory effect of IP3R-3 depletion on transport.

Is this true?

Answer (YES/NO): NO